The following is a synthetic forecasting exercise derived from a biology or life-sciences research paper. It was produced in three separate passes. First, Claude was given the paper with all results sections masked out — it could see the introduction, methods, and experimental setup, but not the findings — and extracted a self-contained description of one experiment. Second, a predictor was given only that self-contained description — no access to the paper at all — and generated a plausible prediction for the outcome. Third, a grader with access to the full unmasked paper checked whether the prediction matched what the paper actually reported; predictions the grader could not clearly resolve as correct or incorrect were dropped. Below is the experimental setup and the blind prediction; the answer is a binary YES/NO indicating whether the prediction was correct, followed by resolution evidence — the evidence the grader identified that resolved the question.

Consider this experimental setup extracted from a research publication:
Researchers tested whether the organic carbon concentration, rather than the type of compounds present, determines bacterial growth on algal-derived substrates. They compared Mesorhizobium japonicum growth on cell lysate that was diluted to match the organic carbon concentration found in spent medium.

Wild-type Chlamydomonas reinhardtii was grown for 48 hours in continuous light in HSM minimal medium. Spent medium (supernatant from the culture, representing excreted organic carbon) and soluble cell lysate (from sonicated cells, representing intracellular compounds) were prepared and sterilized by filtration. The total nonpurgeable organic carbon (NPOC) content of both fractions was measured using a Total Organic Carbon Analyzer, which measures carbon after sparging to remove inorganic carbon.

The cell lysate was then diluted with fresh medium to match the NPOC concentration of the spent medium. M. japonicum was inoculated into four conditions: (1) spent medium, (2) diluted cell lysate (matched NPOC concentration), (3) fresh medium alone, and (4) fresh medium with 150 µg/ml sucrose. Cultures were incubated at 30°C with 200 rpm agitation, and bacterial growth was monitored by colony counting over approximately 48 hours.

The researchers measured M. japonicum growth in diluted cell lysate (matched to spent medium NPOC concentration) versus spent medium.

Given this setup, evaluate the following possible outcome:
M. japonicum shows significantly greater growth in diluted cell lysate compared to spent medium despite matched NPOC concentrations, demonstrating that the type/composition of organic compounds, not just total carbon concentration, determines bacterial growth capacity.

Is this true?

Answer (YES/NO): NO